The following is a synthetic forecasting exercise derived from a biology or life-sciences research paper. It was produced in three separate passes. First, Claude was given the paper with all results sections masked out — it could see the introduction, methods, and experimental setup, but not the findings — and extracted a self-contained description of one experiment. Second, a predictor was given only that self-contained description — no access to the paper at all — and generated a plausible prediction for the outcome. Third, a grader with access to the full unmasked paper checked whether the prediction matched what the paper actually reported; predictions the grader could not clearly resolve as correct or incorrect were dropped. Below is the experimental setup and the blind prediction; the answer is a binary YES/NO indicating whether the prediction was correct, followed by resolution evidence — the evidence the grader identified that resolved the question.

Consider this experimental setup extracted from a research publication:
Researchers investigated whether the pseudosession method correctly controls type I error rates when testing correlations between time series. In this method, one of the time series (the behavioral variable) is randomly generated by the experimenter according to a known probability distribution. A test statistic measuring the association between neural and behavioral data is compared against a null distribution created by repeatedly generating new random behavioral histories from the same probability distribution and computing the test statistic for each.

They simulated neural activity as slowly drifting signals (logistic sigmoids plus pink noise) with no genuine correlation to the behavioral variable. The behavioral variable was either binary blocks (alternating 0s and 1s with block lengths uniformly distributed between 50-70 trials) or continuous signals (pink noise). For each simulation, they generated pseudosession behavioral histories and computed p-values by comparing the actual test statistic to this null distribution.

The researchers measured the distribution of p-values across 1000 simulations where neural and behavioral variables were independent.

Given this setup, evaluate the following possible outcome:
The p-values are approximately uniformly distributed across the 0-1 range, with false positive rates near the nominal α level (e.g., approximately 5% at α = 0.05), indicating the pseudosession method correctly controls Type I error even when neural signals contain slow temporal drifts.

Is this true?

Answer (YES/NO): YES